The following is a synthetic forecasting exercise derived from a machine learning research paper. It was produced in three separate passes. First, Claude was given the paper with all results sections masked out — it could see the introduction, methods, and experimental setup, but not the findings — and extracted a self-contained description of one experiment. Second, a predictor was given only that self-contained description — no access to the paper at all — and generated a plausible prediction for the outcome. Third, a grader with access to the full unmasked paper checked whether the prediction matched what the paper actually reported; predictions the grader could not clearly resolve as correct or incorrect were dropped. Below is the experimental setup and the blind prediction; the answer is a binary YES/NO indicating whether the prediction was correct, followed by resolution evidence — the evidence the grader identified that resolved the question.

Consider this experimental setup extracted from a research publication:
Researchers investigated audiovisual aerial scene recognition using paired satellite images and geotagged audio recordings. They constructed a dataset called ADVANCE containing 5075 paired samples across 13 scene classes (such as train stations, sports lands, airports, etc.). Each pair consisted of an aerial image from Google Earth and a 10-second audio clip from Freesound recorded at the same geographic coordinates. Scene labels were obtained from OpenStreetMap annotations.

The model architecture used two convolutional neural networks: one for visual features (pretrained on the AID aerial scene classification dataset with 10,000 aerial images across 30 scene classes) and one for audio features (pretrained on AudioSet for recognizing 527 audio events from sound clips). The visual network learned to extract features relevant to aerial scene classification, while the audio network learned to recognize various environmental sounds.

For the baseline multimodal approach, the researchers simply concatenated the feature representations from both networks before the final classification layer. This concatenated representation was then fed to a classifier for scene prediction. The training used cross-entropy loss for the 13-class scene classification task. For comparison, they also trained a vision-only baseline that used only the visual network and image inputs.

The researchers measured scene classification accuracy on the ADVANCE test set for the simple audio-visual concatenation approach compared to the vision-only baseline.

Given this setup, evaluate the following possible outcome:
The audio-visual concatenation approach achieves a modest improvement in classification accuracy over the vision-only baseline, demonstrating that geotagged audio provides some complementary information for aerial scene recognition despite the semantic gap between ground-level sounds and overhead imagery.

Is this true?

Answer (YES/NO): NO